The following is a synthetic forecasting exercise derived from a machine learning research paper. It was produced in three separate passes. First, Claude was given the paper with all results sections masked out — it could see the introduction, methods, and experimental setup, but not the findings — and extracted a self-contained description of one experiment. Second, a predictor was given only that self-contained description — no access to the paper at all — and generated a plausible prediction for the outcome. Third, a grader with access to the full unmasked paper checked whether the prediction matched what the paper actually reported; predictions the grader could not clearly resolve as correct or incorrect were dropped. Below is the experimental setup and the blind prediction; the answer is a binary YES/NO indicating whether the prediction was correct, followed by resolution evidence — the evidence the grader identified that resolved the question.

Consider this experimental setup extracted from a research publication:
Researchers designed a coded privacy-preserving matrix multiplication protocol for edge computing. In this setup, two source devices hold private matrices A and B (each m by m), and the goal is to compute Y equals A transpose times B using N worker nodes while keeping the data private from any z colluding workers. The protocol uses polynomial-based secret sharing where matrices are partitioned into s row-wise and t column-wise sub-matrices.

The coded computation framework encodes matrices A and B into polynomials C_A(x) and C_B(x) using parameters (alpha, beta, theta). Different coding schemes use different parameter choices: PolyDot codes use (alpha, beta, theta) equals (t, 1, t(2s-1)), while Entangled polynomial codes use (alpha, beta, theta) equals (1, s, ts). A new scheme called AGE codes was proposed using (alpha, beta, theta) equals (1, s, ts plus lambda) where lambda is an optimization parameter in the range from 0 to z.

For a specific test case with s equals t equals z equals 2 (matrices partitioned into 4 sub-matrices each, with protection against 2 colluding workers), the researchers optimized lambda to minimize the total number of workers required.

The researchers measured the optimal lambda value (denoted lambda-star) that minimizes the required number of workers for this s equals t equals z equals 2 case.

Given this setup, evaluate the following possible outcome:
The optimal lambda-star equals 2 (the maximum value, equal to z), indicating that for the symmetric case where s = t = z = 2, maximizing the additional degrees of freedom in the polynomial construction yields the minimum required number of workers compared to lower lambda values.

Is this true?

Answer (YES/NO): YES